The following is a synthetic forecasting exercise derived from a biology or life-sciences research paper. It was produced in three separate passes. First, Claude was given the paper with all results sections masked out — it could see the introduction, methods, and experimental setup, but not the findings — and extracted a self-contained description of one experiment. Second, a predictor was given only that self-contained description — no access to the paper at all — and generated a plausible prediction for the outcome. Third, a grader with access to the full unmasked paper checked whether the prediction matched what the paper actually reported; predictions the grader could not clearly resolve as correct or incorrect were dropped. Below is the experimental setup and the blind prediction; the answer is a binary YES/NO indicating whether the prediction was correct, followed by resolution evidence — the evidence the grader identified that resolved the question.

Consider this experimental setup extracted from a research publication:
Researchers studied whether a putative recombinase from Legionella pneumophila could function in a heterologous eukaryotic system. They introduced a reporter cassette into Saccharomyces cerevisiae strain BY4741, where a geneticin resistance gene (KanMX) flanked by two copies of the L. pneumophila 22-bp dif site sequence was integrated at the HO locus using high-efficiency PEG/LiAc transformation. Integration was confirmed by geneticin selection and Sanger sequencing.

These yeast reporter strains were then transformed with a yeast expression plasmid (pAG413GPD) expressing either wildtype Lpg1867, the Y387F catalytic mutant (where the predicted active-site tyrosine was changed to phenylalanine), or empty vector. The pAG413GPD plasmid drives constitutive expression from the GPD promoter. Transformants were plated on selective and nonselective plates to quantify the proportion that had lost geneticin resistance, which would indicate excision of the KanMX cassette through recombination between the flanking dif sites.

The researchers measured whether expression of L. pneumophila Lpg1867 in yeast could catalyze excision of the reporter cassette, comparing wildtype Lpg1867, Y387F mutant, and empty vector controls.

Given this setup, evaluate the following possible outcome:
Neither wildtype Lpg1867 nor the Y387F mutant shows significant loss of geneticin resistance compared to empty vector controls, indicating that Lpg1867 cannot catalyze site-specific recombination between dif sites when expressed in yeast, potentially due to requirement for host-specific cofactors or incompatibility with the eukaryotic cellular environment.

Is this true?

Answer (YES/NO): NO